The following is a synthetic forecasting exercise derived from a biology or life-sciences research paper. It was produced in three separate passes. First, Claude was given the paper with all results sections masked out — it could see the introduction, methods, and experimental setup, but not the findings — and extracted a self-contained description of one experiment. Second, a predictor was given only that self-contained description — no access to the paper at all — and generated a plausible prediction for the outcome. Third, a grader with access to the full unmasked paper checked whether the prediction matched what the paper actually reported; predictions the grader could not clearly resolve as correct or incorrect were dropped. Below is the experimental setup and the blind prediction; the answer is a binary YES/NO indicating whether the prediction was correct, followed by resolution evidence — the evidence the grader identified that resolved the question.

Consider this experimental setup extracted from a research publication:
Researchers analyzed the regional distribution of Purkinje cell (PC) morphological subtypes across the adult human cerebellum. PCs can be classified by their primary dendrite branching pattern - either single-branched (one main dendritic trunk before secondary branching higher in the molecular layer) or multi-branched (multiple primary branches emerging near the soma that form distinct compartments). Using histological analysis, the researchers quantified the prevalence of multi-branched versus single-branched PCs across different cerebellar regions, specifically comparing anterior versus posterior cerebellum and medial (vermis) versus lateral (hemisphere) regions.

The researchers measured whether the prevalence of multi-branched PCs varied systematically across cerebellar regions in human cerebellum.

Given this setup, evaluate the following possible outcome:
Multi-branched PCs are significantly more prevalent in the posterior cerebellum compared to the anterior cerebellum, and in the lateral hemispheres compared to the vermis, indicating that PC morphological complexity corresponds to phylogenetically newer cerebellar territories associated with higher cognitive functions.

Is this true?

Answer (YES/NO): YES